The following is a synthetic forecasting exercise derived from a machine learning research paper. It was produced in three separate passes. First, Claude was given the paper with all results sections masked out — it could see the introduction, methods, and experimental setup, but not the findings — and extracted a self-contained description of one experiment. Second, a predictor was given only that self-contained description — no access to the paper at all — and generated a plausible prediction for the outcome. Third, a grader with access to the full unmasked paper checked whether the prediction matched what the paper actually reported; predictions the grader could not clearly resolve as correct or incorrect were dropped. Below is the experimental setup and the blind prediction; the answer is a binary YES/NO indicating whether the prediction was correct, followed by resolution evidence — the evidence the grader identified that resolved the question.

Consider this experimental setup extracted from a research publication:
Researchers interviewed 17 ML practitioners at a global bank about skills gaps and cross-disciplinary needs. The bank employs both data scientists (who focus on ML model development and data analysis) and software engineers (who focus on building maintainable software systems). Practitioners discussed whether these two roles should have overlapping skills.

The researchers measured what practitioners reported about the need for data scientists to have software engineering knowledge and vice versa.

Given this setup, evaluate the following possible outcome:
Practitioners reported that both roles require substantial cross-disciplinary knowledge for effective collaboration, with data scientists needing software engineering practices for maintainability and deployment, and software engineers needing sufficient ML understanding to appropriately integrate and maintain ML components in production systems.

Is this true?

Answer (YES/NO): NO